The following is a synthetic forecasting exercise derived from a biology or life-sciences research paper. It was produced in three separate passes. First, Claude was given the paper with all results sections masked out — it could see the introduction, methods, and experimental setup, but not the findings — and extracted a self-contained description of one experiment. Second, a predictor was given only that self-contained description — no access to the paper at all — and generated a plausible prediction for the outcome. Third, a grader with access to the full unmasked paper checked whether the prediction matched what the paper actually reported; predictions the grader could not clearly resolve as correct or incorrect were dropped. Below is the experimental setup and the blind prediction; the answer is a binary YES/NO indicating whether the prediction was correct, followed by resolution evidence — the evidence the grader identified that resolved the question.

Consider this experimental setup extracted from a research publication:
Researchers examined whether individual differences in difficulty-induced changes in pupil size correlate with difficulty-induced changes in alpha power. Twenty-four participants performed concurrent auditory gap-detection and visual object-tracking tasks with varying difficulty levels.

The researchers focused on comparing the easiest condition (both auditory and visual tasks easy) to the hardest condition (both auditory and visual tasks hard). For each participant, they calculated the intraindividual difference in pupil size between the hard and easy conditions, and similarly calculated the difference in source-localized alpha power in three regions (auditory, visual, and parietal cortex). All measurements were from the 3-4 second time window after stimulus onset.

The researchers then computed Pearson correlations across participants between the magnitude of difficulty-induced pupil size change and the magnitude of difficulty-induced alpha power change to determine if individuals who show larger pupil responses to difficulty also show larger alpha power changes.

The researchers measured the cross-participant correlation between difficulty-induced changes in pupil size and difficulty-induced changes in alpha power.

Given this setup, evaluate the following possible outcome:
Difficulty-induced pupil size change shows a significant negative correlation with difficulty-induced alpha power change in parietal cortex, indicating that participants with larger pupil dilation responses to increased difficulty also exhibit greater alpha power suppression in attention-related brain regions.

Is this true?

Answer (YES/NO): NO